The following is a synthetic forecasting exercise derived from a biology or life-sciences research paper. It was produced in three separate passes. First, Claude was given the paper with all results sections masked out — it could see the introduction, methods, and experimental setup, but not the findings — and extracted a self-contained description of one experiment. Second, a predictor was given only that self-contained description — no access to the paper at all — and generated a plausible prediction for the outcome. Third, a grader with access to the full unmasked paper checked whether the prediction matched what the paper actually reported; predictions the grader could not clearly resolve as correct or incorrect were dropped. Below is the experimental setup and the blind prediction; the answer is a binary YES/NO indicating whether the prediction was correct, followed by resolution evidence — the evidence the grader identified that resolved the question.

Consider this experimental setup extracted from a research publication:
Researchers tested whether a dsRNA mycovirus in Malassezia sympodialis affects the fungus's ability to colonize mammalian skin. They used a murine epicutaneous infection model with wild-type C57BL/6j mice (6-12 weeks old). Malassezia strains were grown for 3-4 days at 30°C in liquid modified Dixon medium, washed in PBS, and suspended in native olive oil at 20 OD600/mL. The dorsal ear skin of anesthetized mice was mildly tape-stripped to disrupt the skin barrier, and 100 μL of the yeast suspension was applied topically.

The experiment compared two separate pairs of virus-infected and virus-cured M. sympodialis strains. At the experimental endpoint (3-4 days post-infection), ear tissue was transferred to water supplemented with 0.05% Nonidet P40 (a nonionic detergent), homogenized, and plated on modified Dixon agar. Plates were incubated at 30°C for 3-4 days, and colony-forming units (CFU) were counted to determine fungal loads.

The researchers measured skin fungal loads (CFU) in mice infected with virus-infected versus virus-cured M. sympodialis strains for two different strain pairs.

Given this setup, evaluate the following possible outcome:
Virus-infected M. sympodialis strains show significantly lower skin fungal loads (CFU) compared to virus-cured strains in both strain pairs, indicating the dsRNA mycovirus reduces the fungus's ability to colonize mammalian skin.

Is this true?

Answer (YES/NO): NO